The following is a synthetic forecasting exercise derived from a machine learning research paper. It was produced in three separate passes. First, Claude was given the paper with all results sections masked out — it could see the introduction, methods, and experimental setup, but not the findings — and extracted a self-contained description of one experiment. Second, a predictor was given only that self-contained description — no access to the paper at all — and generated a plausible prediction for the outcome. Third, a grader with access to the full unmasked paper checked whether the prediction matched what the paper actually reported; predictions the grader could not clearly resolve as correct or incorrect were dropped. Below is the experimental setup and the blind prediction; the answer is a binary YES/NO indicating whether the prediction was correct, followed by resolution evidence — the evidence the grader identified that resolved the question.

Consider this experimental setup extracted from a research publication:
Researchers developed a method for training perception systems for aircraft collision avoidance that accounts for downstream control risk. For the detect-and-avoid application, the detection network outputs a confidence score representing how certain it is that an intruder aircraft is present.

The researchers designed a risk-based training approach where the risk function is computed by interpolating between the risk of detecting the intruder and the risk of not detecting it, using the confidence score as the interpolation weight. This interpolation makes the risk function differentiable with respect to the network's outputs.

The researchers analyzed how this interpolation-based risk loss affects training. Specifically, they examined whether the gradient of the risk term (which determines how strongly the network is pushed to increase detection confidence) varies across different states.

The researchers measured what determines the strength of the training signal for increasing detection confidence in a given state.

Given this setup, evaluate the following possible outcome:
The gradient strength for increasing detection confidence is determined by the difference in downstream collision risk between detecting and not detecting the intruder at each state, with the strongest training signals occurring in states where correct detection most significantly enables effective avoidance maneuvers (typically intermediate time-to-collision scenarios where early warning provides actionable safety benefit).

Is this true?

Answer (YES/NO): YES